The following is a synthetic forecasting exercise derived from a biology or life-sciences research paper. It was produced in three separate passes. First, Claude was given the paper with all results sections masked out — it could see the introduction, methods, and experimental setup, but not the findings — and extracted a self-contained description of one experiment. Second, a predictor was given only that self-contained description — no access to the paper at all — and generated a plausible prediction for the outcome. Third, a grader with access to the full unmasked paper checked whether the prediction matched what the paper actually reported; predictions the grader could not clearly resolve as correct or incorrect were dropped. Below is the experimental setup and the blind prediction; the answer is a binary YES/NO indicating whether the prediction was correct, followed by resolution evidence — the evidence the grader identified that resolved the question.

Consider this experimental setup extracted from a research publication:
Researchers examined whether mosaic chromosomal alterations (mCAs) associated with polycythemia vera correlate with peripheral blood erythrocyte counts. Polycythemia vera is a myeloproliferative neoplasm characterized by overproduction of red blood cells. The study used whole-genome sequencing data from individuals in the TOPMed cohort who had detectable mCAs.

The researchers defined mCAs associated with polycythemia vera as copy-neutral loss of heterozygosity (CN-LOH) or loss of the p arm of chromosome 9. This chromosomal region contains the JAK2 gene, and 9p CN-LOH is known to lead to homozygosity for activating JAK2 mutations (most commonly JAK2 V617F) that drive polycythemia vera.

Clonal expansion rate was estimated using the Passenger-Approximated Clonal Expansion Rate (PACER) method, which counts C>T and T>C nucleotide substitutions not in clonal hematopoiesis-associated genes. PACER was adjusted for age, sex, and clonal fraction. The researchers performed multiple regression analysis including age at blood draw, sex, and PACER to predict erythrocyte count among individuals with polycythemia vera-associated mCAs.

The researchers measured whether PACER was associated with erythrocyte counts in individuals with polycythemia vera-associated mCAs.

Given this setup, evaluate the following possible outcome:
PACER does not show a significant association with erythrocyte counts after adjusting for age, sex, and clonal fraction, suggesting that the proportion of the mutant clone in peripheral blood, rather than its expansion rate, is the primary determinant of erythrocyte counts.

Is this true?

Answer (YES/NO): NO